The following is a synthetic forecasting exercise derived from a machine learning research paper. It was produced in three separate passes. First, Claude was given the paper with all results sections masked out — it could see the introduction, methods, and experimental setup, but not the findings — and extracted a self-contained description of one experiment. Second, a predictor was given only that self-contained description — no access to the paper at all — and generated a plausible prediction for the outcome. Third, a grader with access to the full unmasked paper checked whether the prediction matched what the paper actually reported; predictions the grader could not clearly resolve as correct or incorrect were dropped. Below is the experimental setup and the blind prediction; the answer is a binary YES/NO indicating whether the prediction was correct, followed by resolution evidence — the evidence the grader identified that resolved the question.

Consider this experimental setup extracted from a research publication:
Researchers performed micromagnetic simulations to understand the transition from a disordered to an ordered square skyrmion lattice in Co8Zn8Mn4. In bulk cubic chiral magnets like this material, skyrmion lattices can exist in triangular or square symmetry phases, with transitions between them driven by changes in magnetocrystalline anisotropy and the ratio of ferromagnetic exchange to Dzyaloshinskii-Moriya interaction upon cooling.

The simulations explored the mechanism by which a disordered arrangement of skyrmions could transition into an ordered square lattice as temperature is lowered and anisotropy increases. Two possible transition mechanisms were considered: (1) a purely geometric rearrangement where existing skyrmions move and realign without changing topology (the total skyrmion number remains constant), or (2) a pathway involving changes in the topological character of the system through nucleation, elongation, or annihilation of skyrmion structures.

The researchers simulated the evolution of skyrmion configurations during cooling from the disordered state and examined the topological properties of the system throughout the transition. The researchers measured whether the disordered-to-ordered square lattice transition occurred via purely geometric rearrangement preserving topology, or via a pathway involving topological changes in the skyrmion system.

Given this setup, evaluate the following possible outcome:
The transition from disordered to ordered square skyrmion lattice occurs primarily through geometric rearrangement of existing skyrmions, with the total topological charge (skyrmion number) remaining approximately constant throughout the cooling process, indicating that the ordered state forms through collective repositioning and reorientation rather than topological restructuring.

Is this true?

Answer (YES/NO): NO